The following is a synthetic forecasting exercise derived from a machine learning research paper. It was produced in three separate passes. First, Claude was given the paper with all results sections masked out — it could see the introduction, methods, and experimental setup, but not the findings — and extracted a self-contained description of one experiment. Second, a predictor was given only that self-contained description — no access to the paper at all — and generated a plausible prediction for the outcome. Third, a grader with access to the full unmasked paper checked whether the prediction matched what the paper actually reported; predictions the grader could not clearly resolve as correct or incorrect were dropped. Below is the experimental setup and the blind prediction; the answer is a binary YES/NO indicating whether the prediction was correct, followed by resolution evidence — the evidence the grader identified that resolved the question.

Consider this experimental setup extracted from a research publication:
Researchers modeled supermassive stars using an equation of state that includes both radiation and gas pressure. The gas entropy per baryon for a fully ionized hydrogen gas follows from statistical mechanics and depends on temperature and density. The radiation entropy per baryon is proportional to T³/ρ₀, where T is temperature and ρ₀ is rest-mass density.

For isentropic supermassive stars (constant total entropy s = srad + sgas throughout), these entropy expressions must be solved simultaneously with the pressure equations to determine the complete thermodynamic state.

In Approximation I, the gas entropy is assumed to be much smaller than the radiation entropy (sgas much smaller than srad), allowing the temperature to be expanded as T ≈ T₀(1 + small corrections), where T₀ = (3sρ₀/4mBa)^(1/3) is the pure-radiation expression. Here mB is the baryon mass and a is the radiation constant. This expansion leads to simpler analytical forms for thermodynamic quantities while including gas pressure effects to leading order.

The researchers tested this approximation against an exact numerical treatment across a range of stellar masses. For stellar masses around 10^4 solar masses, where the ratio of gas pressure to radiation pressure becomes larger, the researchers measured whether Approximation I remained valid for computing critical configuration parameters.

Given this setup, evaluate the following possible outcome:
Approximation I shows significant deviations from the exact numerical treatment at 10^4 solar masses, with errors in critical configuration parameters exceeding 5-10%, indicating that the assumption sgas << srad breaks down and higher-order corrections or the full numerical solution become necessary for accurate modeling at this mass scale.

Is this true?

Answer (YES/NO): NO